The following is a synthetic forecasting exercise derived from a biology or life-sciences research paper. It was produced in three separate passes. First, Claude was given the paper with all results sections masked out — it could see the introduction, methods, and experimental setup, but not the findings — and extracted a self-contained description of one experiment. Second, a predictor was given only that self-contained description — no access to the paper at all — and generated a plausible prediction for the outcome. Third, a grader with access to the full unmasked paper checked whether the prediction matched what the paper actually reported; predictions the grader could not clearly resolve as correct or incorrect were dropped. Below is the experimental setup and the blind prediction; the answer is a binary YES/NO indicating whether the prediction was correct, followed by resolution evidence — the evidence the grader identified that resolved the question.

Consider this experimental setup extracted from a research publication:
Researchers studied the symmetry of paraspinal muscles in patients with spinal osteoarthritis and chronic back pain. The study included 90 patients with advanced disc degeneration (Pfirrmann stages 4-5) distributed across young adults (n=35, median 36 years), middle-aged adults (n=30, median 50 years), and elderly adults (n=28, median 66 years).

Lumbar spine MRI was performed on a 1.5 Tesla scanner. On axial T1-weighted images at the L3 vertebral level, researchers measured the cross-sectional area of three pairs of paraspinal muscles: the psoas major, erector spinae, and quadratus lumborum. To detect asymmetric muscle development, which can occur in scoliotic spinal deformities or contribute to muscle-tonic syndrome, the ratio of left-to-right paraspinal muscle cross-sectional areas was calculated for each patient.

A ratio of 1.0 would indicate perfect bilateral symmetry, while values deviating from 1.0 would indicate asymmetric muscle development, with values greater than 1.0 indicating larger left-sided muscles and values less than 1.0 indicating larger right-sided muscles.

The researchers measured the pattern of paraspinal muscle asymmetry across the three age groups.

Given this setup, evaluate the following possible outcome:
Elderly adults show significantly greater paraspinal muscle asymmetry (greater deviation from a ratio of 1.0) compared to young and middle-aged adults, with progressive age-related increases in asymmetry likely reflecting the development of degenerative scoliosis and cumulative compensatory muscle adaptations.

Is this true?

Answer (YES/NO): NO